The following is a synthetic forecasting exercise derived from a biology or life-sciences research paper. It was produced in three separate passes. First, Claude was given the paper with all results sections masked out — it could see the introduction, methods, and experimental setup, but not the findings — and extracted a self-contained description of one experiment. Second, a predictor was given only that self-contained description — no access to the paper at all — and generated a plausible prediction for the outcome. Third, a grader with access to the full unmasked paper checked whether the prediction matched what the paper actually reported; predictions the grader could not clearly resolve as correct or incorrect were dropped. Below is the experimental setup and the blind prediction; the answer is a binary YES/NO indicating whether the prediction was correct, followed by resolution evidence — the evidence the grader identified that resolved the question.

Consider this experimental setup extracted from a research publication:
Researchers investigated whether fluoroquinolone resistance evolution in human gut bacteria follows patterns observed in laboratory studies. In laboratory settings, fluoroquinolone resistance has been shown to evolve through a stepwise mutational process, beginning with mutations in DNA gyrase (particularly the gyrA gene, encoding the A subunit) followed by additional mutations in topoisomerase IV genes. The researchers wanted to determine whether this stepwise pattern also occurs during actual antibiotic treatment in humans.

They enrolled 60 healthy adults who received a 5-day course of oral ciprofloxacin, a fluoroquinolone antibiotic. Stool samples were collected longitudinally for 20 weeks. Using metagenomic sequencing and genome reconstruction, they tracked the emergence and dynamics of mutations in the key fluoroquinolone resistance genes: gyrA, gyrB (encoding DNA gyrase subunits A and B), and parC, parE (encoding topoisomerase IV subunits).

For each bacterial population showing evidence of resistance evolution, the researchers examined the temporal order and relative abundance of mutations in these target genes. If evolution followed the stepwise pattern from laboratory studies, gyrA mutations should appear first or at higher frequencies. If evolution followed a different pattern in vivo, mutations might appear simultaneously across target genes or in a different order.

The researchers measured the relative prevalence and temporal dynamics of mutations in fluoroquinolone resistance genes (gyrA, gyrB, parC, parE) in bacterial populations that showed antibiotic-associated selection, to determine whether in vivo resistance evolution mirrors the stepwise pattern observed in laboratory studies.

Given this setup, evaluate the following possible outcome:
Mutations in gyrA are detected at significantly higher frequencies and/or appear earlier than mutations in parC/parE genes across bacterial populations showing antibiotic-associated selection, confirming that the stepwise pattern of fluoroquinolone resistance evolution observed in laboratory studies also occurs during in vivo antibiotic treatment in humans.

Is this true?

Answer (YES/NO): YES